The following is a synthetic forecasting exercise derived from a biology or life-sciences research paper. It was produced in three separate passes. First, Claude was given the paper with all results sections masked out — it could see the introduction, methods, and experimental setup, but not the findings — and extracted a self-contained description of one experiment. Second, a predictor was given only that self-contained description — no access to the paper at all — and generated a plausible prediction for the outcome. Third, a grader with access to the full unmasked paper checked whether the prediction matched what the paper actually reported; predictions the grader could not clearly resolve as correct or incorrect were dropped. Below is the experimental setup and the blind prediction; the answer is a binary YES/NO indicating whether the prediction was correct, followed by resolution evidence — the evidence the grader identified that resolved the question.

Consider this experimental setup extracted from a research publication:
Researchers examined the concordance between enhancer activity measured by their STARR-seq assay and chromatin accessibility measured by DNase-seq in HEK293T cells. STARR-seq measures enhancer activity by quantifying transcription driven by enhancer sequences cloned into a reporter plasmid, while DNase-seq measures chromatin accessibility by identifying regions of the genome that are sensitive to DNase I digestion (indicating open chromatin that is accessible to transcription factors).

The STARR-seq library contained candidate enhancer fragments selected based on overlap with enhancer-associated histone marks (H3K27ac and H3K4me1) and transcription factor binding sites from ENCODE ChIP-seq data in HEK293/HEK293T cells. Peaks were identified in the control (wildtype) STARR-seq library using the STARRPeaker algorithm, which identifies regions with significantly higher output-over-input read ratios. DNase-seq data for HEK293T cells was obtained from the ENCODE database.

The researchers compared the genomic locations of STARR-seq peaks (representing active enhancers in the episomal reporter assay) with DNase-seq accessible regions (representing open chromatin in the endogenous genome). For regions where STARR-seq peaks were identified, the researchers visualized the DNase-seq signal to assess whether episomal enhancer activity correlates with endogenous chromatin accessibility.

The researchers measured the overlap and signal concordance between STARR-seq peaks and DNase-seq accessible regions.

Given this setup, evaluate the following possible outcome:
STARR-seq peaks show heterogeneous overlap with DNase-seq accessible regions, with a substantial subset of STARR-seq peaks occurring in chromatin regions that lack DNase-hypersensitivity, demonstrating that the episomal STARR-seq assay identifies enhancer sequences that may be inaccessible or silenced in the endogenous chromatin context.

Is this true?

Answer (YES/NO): NO